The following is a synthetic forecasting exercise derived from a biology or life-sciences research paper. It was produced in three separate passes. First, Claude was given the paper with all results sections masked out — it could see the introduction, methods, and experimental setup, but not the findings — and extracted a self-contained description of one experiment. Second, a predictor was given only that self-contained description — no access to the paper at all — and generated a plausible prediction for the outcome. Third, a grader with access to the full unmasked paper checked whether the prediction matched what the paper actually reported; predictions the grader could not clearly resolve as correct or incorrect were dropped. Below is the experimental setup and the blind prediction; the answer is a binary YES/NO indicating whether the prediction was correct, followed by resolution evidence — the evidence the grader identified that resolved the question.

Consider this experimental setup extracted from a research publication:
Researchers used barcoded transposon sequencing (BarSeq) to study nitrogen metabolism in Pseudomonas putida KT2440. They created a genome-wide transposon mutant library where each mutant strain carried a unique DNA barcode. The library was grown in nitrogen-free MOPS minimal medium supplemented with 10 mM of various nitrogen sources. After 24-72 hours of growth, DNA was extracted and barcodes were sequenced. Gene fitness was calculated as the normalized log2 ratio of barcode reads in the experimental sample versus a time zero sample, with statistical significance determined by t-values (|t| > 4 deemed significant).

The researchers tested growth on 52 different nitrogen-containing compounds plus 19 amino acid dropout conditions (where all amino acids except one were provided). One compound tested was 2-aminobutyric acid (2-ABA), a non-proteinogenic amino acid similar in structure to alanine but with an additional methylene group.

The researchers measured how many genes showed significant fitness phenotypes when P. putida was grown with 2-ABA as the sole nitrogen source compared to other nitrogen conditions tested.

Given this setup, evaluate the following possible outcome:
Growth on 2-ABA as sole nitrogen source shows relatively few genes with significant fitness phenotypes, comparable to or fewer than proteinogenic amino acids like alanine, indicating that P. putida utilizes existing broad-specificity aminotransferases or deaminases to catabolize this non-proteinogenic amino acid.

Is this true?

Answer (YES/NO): NO